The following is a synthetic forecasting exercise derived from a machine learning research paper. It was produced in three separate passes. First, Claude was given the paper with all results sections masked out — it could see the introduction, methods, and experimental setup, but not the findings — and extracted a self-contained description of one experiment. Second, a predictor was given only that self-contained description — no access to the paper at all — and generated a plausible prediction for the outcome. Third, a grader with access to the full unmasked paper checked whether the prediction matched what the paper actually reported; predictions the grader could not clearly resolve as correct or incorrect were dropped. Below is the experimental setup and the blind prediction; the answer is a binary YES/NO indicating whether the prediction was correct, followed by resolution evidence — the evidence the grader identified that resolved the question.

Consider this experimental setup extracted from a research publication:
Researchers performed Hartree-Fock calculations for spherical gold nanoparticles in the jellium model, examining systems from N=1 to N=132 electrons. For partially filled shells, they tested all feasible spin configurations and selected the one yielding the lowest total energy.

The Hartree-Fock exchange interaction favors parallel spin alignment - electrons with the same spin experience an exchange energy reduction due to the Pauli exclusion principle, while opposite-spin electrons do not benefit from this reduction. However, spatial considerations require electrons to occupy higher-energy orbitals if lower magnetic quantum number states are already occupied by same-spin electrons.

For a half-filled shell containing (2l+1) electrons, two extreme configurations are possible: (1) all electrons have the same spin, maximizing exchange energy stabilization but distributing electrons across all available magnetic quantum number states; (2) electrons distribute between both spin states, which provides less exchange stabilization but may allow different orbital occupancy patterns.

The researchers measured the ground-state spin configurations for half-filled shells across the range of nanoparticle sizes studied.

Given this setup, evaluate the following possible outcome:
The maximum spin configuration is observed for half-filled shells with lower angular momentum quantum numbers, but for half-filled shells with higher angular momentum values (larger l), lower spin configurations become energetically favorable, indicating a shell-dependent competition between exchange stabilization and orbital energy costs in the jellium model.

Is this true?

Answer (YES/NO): NO